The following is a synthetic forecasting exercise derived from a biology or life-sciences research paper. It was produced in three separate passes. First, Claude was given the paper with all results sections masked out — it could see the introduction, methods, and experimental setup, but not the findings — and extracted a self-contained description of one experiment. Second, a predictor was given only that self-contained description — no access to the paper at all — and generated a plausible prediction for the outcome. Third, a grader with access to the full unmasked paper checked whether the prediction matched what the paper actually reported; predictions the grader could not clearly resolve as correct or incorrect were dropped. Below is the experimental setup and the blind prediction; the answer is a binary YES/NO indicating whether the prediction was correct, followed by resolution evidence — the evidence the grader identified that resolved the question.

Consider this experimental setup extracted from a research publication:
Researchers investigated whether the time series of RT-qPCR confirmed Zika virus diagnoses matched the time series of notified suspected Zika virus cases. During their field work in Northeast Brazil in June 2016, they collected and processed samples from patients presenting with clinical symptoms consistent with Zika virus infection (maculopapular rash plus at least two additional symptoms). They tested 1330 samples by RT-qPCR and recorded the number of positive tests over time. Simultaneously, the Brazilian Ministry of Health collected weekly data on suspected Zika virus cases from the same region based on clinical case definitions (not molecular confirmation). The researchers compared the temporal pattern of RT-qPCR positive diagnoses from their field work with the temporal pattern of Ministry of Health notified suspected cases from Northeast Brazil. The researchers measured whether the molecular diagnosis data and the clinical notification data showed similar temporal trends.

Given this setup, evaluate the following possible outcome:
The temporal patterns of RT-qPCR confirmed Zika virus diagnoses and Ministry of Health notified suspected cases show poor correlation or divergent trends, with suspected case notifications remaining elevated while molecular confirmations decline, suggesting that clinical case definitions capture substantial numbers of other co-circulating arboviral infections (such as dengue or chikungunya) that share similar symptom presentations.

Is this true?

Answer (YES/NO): NO